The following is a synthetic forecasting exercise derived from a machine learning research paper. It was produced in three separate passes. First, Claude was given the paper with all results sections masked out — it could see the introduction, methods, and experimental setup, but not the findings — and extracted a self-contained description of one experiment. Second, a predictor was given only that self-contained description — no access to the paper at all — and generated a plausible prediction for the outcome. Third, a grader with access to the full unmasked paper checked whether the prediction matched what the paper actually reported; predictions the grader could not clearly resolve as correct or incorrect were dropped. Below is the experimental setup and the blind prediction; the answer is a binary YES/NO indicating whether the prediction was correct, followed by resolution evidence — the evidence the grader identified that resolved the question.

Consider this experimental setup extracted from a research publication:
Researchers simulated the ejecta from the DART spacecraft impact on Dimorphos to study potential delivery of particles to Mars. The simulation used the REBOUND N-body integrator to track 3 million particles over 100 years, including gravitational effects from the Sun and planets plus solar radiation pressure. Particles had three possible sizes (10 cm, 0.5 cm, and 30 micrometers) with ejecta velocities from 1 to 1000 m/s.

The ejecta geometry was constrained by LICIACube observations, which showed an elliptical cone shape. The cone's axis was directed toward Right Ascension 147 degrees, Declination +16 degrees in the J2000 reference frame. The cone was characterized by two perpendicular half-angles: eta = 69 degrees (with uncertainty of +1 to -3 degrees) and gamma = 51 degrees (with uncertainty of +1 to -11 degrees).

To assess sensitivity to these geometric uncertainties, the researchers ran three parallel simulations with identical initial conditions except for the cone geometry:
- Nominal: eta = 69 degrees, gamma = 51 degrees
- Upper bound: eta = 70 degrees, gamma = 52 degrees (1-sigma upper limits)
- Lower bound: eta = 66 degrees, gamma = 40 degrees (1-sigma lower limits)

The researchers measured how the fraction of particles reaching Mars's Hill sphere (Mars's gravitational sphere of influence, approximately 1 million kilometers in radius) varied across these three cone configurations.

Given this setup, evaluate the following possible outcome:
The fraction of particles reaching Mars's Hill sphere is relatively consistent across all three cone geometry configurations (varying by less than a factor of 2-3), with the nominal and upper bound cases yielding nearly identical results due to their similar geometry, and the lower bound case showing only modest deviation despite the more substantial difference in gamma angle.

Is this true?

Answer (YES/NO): YES